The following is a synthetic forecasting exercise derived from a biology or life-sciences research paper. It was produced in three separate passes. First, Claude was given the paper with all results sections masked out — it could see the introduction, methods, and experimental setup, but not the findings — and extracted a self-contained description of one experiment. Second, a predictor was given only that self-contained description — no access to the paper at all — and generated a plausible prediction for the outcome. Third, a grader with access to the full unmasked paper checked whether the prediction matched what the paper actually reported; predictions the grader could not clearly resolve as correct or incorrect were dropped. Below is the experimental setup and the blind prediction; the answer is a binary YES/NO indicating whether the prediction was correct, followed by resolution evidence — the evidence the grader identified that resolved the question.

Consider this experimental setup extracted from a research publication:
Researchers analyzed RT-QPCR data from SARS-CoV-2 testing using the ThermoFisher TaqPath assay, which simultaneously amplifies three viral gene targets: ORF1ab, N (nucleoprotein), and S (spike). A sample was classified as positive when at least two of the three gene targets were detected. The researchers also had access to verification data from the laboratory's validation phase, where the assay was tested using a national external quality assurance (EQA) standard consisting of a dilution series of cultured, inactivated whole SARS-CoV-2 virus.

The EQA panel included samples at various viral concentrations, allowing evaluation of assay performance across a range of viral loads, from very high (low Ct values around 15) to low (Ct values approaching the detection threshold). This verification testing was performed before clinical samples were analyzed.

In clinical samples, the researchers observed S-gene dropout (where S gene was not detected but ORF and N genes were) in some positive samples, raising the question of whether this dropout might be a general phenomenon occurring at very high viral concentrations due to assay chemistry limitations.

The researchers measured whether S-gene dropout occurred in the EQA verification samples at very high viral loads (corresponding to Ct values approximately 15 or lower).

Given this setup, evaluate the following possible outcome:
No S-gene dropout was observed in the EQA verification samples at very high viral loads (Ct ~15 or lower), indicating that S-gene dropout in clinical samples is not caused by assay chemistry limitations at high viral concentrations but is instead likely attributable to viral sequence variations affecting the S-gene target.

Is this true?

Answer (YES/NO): YES